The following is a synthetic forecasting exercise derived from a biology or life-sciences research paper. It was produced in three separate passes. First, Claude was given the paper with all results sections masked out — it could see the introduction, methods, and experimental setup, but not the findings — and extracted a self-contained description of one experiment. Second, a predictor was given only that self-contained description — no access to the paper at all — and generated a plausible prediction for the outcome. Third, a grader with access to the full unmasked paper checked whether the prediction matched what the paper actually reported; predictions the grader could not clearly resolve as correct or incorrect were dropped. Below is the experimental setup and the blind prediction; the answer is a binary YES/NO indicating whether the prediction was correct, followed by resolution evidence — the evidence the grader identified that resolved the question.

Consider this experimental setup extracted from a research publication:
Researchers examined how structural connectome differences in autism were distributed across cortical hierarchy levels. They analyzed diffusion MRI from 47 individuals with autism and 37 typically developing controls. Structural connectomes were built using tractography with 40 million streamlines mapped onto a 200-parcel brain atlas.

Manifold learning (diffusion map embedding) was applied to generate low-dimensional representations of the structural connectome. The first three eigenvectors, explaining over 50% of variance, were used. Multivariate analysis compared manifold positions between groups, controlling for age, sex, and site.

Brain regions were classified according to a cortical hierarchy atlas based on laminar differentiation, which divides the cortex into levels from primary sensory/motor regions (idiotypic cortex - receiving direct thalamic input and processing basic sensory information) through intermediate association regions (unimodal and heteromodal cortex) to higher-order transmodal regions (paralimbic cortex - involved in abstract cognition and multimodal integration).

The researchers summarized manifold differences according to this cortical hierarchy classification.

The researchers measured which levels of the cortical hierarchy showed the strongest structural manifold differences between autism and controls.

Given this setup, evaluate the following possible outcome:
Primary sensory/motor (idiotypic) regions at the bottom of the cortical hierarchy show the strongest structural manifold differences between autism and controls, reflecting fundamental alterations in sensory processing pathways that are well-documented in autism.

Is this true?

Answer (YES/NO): YES